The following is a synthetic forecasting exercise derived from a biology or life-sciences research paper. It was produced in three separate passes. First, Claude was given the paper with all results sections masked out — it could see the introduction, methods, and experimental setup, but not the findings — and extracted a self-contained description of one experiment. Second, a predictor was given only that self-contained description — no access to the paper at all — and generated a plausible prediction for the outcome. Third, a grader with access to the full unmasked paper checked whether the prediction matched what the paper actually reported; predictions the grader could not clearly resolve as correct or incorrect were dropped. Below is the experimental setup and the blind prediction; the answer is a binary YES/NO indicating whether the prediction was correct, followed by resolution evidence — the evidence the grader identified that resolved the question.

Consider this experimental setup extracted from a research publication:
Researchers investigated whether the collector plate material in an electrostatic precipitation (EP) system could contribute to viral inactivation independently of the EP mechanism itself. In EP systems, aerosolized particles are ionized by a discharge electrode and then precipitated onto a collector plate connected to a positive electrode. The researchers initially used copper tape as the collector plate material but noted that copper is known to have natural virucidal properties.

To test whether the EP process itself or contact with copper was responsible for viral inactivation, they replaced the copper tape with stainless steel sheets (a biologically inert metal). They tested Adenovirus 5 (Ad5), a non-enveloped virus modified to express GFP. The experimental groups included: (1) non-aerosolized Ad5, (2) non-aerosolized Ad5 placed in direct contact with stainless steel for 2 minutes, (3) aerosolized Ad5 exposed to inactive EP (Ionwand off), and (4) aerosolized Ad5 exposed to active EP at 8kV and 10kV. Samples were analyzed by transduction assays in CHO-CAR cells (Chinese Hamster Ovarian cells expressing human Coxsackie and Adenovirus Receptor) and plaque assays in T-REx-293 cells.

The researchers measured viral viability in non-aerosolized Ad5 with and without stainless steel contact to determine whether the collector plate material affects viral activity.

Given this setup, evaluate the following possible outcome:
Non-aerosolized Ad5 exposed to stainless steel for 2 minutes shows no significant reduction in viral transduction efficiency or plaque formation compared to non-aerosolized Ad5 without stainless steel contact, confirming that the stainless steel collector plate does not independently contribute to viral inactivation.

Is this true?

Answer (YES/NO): YES